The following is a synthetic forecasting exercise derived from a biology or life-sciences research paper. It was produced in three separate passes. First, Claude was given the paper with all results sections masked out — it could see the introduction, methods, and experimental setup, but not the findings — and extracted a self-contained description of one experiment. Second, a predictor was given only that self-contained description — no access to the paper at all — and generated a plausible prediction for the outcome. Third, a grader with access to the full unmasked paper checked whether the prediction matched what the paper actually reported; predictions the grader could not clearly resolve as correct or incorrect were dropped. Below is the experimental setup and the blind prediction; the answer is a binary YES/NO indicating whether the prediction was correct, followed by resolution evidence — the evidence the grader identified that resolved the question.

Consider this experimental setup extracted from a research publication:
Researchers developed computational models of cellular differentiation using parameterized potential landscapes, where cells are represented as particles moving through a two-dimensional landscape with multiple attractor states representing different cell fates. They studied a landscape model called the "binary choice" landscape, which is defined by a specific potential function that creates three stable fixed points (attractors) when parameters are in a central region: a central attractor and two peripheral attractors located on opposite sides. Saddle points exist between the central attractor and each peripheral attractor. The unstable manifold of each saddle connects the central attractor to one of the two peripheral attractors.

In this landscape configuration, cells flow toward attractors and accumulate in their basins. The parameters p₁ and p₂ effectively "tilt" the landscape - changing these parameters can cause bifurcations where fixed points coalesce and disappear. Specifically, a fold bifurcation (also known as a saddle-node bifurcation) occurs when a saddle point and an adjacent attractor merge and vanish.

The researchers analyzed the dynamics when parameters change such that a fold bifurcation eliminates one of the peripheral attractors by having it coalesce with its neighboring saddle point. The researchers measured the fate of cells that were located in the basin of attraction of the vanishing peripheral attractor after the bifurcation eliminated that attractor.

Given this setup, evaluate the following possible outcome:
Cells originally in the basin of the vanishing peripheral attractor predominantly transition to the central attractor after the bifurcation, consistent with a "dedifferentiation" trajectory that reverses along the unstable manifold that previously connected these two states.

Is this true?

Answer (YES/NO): YES